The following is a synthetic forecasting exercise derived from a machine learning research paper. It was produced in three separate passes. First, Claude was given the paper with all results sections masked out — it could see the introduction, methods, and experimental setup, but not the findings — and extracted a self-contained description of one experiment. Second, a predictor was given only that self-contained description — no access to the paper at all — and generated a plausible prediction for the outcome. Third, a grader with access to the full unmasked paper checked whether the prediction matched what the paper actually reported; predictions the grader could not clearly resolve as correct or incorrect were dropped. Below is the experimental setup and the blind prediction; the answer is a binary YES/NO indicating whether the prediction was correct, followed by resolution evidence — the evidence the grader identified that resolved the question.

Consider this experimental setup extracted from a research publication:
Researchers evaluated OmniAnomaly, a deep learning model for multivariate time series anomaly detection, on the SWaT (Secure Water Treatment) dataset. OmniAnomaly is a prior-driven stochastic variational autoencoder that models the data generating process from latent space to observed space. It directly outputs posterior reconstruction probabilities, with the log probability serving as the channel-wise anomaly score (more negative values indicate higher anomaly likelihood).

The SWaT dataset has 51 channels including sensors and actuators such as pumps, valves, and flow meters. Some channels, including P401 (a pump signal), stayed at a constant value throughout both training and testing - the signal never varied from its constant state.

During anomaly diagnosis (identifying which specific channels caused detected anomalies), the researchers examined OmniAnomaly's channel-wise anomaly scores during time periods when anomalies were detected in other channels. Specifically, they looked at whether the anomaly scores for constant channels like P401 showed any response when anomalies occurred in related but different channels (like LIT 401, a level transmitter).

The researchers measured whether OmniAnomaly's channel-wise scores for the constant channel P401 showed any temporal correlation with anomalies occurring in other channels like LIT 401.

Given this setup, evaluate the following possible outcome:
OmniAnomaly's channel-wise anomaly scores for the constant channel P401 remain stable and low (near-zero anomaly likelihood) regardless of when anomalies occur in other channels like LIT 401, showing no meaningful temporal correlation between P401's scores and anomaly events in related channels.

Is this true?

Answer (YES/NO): NO